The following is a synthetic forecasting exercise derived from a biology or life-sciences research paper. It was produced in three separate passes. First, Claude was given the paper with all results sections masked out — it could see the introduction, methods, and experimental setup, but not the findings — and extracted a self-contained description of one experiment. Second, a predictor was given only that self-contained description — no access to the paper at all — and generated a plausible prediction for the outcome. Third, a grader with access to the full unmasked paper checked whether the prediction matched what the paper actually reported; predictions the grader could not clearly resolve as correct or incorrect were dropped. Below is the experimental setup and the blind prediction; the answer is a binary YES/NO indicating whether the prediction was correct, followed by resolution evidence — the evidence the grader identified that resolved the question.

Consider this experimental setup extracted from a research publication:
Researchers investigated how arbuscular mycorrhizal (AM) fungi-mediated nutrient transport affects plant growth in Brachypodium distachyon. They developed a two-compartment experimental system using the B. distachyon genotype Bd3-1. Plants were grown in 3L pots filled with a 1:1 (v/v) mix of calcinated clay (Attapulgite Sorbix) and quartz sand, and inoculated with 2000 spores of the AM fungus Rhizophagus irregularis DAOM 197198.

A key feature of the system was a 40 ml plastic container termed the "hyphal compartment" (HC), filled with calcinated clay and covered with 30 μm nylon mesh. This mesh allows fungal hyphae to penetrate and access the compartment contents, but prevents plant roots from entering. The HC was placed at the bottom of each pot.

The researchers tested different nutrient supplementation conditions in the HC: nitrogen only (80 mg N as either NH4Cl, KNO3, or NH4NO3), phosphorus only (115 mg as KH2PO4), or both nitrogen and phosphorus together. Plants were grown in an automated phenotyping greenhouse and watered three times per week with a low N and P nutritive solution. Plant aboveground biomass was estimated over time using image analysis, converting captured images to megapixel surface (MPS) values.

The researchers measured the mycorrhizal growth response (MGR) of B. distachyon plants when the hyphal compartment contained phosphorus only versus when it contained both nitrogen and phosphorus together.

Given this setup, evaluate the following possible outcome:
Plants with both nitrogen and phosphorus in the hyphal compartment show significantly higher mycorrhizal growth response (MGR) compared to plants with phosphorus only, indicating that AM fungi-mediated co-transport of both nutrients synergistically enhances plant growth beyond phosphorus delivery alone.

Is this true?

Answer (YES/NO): YES